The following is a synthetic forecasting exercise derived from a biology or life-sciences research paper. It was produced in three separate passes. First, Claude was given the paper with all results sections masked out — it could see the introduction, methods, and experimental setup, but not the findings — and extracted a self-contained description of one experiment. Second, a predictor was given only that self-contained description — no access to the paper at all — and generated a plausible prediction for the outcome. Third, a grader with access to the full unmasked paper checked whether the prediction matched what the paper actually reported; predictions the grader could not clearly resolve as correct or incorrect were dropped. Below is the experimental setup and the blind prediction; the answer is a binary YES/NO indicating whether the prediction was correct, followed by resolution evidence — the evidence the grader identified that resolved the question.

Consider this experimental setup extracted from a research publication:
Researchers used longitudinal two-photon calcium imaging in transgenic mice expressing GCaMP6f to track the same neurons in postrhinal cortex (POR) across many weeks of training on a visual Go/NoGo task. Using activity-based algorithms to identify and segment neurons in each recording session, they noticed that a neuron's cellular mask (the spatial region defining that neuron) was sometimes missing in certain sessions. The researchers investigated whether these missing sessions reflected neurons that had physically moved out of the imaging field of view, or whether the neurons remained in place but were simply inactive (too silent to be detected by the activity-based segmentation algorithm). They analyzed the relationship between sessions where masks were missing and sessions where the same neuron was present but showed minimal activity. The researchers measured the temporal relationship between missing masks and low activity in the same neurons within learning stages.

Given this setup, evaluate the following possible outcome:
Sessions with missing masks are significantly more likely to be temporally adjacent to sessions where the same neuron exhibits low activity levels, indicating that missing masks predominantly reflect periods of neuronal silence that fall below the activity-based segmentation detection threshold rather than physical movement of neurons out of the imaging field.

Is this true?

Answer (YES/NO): YES